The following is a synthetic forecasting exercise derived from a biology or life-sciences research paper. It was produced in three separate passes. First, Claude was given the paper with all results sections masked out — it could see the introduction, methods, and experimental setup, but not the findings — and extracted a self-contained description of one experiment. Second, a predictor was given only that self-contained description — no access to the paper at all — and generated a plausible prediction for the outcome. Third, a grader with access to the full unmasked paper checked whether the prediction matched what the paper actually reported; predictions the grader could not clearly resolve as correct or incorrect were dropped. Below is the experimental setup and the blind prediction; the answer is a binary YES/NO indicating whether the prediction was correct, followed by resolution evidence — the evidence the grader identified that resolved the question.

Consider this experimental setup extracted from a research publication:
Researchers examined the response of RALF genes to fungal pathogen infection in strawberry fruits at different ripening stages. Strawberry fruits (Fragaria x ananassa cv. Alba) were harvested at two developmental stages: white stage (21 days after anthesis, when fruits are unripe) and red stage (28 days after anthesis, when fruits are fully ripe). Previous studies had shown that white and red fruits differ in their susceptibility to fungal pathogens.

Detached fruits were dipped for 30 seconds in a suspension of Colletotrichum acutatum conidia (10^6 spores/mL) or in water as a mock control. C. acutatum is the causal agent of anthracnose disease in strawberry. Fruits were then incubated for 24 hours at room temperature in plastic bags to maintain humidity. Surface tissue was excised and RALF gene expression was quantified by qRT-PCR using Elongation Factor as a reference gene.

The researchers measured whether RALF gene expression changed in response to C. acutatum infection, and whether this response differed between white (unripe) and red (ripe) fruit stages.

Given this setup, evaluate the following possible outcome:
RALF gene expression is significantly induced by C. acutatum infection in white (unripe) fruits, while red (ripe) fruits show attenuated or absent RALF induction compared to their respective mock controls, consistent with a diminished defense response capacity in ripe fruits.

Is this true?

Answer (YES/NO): NO